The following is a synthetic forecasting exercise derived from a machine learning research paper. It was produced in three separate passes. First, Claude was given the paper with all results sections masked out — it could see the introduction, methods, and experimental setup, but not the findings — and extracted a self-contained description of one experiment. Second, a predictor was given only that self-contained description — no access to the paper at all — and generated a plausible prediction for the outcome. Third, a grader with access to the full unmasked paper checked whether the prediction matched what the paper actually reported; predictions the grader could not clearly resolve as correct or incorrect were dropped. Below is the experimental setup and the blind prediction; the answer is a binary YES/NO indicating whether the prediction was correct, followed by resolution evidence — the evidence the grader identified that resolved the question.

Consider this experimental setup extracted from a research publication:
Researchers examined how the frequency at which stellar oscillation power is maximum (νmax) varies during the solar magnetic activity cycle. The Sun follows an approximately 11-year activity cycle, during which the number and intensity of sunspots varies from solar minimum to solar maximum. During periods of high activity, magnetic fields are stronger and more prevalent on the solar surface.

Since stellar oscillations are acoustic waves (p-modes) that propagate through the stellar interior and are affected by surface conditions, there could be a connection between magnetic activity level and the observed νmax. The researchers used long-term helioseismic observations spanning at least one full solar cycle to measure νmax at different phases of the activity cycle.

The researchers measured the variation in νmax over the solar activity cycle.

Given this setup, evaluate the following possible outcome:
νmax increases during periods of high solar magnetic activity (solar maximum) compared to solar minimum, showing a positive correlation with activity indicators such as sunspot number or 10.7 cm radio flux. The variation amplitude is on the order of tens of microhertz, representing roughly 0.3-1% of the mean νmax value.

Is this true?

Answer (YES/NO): NO